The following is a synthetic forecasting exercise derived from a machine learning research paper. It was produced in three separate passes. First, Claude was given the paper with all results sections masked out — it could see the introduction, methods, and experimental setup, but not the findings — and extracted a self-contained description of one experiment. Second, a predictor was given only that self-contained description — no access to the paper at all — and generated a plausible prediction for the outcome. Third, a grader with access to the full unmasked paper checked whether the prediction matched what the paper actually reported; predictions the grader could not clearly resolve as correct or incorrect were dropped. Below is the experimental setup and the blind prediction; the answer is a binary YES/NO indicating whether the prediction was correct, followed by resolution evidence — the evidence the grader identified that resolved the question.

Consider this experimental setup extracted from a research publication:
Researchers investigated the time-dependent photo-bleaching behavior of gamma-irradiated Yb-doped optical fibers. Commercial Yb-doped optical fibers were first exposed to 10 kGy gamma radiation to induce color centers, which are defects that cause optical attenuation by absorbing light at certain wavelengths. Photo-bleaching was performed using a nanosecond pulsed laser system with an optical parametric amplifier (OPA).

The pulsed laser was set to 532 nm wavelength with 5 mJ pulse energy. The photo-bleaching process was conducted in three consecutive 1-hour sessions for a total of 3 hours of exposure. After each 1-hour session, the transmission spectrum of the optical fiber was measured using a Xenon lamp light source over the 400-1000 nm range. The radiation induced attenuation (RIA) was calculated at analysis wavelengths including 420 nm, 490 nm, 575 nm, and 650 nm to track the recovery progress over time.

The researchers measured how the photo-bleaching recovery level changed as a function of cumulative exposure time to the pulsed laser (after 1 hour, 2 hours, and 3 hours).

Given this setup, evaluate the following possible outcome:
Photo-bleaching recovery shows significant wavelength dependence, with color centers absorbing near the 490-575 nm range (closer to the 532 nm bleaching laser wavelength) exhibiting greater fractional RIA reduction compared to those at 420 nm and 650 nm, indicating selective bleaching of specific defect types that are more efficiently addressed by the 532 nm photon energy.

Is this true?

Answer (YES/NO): NO